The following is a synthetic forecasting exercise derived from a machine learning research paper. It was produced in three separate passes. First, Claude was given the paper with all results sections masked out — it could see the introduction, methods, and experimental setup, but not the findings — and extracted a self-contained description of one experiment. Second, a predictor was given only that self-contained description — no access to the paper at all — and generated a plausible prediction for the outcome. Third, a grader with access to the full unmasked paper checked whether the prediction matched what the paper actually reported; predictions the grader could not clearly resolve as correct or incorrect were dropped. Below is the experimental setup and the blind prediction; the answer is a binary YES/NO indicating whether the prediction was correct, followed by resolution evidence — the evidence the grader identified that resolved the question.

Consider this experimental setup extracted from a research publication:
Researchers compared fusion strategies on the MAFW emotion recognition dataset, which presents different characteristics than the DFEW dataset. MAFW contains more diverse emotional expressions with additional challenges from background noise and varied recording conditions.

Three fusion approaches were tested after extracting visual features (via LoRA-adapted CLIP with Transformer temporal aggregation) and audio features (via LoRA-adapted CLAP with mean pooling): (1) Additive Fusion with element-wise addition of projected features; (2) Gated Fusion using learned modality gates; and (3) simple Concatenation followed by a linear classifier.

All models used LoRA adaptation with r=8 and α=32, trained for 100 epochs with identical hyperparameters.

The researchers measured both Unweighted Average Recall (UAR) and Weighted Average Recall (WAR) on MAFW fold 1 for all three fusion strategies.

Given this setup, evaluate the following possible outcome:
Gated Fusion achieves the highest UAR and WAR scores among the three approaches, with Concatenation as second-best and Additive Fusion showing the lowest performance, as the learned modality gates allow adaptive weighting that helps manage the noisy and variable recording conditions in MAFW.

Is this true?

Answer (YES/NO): NO